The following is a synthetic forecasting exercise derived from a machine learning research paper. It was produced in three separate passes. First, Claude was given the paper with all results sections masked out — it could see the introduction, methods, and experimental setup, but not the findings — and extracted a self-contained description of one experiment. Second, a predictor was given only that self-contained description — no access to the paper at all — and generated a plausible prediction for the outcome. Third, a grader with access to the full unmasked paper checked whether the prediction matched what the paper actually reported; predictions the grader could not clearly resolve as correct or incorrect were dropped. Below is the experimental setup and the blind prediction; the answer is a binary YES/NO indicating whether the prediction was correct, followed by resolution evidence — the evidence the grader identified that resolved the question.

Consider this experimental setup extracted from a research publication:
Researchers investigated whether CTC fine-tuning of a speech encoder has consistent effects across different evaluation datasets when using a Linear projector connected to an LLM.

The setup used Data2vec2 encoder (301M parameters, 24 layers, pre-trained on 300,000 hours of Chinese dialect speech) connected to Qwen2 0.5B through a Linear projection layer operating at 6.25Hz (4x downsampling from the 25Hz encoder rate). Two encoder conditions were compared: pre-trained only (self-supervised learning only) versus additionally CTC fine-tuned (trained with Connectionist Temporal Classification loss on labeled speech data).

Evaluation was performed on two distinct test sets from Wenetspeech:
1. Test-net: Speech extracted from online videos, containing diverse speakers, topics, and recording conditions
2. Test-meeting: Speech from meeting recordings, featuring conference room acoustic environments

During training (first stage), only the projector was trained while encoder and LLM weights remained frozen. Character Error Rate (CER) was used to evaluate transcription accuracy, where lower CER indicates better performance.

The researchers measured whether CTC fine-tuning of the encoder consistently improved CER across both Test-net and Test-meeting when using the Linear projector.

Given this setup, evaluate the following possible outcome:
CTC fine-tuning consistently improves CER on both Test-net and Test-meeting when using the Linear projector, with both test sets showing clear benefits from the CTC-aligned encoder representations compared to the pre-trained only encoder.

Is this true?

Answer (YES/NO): NO